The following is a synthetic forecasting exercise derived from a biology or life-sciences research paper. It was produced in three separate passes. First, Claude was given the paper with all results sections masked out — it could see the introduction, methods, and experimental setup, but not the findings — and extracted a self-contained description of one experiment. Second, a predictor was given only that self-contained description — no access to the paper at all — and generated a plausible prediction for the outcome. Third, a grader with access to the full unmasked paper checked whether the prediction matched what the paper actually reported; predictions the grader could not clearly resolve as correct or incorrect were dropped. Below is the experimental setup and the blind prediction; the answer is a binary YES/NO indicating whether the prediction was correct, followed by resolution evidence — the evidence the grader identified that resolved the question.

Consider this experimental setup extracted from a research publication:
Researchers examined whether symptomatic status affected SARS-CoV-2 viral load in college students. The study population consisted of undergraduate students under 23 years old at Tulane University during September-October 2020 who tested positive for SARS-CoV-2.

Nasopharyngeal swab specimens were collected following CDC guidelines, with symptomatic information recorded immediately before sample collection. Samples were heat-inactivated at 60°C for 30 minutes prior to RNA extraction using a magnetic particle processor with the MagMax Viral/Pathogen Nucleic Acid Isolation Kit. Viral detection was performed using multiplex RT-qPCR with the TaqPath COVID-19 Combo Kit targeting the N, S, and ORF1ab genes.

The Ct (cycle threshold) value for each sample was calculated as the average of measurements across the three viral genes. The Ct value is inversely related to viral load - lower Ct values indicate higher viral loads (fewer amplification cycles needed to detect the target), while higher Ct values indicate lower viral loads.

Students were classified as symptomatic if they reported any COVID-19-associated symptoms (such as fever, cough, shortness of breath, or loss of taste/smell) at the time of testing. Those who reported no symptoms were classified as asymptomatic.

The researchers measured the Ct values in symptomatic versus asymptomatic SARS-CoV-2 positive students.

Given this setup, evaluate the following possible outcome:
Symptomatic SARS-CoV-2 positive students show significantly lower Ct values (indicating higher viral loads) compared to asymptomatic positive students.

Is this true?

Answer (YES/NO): YES